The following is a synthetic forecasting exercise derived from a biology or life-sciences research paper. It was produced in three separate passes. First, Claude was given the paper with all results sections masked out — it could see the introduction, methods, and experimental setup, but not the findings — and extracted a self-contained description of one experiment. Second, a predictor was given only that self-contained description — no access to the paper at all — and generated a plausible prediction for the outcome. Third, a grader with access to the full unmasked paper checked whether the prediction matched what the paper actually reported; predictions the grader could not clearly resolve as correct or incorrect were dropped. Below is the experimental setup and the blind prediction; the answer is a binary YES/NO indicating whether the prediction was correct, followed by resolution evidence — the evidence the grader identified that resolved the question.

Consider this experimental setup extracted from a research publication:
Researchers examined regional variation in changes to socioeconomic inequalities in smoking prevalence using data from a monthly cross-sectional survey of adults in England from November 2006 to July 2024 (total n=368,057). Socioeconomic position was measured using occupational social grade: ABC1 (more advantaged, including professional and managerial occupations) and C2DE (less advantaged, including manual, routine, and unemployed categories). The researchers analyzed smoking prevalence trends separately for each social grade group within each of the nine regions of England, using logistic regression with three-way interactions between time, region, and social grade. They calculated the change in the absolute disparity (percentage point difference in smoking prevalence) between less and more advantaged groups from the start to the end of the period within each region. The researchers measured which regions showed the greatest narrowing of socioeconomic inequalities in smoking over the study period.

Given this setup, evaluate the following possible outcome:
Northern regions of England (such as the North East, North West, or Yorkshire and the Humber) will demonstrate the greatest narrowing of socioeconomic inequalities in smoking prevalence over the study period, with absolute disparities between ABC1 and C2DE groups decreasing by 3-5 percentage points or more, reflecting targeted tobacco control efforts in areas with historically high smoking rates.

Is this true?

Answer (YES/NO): NO